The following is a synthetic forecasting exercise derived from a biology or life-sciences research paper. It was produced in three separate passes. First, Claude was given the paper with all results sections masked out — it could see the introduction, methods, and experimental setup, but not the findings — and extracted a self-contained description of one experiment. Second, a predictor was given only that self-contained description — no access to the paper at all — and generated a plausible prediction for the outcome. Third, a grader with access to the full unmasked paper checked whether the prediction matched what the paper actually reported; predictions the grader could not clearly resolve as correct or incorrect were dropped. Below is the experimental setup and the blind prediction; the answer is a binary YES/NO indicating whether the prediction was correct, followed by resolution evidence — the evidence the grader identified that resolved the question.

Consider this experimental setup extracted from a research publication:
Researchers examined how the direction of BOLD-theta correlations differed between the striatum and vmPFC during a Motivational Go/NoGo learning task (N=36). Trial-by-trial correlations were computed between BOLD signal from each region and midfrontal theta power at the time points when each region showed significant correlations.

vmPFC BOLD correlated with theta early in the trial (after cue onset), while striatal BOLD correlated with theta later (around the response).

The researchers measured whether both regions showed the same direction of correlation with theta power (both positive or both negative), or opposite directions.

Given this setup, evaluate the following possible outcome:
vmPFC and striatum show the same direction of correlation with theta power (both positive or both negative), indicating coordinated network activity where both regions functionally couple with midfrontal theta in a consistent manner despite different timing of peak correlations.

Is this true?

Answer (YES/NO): NO